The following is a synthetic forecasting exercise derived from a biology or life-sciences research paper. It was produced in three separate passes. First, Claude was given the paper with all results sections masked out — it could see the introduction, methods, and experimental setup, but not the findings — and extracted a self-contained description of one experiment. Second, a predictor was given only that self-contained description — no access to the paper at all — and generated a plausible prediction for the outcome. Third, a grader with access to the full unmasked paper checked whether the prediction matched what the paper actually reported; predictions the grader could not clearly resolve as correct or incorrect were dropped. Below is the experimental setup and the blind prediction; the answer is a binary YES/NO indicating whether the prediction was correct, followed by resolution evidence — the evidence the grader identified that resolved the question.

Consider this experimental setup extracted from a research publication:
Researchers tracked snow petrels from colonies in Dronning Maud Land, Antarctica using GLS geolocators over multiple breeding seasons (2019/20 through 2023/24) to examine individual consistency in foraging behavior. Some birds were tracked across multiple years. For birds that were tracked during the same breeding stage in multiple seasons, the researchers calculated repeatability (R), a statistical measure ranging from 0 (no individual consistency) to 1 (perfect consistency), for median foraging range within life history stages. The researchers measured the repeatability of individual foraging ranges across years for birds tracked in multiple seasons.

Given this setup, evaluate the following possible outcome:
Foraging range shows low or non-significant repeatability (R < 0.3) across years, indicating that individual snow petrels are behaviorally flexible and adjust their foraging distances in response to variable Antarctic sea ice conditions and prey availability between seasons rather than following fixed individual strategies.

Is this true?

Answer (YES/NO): YES